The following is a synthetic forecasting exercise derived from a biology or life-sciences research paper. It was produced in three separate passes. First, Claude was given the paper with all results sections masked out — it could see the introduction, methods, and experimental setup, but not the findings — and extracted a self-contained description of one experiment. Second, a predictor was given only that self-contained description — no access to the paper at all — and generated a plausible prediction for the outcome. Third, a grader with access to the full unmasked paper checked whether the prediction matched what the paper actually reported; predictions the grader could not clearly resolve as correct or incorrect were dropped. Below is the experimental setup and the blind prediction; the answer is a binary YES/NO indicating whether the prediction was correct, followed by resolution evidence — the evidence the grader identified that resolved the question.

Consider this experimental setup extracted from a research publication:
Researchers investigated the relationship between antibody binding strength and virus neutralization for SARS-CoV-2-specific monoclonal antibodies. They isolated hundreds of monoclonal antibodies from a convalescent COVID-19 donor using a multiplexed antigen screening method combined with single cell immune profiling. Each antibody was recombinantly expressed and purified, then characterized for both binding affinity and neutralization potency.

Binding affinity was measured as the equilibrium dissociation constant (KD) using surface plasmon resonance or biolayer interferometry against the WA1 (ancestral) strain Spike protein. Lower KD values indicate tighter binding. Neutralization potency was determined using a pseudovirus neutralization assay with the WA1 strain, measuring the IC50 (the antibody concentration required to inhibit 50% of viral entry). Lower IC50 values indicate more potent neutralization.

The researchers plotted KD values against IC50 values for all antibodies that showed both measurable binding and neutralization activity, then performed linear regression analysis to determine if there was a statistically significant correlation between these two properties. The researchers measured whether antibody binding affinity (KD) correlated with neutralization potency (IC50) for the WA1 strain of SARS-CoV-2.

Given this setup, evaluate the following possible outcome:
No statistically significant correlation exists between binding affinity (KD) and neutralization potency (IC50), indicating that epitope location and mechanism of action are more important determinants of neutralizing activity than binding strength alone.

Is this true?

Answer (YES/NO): NO